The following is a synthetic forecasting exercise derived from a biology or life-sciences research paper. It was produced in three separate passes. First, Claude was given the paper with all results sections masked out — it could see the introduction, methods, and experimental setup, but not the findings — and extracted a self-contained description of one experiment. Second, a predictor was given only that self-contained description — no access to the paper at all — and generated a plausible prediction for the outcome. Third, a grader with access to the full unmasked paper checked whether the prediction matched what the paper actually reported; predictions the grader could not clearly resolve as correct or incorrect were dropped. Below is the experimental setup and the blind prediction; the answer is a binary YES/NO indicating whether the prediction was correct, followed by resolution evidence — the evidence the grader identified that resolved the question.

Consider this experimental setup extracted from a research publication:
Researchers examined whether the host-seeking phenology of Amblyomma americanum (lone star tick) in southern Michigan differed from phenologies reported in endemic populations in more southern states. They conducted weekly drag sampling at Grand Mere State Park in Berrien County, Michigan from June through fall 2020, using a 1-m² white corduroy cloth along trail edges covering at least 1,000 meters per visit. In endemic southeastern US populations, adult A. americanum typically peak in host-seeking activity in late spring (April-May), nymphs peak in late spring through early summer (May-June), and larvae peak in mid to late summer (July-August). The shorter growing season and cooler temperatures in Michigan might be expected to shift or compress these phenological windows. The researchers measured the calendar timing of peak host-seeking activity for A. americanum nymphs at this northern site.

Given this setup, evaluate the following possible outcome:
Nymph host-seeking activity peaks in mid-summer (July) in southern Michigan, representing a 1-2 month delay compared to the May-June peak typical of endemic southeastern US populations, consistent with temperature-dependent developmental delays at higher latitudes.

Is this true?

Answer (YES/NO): NO